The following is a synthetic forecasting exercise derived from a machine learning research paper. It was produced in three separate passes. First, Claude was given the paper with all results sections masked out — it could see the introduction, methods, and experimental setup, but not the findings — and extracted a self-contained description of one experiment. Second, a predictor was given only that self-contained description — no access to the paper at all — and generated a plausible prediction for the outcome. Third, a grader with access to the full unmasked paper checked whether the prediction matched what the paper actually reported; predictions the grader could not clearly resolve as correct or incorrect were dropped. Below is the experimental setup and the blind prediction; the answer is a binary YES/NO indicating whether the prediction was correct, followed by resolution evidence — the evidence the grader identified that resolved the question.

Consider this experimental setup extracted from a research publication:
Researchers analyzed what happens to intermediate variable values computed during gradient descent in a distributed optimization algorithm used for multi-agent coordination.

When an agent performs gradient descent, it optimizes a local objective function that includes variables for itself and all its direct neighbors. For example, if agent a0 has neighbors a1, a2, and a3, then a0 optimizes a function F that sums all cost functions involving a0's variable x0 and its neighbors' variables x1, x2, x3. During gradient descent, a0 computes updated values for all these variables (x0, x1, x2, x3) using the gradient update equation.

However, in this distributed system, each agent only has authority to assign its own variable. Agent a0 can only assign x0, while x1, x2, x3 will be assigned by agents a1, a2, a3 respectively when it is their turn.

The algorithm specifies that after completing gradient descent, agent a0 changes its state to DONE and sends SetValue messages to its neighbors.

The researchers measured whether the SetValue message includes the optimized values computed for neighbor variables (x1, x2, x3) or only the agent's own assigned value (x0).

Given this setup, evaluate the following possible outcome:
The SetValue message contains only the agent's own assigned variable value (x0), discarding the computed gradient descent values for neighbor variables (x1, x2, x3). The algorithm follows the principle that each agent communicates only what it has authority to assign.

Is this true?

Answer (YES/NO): YES